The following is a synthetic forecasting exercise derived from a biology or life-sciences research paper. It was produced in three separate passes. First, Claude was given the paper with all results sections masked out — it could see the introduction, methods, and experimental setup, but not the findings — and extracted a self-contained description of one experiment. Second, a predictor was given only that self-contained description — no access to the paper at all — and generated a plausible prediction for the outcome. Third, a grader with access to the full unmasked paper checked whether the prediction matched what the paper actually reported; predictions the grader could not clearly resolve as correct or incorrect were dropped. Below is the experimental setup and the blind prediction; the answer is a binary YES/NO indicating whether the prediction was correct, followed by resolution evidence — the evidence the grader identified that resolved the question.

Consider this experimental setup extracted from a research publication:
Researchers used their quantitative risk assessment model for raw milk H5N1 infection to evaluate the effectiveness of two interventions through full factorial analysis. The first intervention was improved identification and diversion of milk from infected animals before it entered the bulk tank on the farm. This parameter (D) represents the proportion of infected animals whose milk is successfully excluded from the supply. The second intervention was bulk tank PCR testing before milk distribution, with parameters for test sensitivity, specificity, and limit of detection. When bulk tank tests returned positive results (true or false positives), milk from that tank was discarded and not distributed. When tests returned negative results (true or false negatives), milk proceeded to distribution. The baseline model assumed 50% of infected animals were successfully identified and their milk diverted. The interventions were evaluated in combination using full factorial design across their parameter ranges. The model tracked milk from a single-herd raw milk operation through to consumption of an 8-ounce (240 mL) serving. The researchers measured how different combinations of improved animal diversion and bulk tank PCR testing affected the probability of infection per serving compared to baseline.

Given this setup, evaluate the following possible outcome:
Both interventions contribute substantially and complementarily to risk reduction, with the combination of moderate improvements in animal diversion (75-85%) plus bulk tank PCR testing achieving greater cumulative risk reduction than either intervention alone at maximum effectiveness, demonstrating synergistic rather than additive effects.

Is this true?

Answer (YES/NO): NO